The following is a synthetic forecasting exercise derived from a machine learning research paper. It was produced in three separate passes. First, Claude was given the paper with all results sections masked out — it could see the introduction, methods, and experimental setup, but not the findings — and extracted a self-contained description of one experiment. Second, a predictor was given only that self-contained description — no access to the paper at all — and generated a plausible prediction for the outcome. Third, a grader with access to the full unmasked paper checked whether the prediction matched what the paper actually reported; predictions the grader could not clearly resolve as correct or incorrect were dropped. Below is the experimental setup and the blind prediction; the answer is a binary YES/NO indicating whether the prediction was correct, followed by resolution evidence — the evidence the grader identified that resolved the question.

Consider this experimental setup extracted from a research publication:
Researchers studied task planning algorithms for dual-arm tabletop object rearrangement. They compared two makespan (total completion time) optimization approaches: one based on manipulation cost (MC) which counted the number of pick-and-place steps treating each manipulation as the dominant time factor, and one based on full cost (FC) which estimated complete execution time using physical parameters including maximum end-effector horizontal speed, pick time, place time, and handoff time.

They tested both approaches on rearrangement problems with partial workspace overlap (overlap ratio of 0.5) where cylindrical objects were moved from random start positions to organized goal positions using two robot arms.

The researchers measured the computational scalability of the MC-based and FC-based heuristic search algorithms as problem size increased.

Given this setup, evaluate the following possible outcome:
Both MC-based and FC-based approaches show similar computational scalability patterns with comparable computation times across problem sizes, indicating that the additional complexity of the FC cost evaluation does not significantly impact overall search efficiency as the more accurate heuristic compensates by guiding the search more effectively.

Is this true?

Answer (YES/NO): NO